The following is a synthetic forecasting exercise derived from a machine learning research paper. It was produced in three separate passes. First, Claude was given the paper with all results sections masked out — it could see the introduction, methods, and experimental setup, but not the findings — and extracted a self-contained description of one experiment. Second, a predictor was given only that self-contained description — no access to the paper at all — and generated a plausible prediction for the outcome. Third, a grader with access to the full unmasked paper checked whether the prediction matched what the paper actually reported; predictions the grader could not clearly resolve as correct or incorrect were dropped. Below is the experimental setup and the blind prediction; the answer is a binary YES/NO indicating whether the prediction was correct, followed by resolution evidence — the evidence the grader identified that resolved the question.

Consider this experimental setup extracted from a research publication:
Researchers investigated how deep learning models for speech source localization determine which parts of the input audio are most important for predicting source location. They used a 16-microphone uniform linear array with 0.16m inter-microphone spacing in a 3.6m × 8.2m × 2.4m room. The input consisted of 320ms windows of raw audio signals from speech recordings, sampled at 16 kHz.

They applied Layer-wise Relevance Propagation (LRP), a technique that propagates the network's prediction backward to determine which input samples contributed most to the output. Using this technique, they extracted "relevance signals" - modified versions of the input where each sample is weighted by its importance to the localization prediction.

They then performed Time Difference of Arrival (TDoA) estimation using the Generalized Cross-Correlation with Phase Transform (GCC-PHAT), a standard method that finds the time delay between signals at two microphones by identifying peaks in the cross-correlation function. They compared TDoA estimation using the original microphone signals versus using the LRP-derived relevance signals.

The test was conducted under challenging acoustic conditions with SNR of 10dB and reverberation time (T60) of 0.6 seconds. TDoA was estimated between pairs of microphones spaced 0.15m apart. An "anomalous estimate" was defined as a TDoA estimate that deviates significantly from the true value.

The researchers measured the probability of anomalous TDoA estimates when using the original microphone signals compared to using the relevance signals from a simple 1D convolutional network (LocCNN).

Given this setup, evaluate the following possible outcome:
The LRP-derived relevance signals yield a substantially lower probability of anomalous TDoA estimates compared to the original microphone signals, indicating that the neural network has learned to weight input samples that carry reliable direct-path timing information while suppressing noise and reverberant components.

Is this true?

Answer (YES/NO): YES